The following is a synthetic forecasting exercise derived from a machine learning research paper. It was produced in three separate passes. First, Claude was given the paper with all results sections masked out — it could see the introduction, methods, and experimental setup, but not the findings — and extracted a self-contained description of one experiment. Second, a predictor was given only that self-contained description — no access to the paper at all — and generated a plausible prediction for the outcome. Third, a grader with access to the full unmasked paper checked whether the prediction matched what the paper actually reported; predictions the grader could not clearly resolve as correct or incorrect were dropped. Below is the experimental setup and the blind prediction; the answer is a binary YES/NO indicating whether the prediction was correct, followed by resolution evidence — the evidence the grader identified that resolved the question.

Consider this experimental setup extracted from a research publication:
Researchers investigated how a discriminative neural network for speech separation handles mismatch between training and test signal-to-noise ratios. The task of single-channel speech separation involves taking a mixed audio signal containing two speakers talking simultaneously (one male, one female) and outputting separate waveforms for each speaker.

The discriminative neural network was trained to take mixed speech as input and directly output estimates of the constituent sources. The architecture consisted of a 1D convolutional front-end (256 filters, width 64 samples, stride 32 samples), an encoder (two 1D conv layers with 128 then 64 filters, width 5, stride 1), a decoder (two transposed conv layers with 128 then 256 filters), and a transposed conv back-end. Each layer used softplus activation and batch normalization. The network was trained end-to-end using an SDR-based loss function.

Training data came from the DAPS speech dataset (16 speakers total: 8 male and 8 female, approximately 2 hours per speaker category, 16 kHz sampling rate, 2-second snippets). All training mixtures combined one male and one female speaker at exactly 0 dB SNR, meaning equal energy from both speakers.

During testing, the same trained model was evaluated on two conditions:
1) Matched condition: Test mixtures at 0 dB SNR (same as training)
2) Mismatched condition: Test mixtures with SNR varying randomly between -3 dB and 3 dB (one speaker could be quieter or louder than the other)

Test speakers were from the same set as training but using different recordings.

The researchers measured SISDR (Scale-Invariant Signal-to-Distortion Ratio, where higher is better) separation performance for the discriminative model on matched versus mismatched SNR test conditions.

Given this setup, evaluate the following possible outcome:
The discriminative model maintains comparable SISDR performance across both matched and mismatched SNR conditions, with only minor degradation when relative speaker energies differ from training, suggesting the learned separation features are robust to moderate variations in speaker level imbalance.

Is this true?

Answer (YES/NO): NO